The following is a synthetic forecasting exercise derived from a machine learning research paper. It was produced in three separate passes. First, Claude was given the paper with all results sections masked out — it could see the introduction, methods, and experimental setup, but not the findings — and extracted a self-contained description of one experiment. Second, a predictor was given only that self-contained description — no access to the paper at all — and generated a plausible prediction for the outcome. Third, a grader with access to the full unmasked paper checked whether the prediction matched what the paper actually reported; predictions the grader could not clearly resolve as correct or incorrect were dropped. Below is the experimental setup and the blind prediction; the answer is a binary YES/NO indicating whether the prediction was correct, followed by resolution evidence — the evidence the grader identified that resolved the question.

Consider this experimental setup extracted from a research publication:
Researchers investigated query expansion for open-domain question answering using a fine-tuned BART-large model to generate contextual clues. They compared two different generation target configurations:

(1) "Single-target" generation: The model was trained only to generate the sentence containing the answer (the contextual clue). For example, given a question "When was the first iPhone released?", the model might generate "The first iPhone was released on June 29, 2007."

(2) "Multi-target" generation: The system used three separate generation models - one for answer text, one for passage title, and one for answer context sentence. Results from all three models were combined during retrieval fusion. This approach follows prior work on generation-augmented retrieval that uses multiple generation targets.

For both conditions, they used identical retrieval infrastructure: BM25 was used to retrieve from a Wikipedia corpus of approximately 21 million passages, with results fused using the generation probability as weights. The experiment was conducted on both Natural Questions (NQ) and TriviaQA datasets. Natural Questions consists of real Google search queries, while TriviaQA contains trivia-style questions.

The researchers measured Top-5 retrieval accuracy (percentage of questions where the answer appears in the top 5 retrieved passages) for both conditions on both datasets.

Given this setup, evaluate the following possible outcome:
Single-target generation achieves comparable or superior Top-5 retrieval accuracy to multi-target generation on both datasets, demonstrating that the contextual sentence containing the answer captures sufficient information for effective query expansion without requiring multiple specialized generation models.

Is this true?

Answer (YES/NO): NO